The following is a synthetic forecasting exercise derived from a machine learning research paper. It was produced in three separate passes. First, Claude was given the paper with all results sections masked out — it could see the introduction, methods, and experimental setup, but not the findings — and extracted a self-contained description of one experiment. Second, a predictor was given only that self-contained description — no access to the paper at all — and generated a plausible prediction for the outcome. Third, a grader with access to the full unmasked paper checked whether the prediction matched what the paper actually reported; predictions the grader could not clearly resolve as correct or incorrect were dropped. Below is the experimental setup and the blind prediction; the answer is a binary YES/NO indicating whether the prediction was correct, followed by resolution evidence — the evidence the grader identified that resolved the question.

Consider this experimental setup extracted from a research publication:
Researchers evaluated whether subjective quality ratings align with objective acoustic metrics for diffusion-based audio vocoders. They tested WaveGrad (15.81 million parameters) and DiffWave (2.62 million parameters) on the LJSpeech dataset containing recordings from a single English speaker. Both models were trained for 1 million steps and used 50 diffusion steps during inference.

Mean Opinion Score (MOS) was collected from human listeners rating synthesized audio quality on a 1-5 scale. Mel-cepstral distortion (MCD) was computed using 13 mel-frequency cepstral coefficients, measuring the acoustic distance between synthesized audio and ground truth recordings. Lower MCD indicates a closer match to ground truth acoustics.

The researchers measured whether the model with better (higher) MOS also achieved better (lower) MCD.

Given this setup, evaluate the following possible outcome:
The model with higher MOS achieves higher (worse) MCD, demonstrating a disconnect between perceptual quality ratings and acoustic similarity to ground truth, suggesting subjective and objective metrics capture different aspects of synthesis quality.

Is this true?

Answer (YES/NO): YES